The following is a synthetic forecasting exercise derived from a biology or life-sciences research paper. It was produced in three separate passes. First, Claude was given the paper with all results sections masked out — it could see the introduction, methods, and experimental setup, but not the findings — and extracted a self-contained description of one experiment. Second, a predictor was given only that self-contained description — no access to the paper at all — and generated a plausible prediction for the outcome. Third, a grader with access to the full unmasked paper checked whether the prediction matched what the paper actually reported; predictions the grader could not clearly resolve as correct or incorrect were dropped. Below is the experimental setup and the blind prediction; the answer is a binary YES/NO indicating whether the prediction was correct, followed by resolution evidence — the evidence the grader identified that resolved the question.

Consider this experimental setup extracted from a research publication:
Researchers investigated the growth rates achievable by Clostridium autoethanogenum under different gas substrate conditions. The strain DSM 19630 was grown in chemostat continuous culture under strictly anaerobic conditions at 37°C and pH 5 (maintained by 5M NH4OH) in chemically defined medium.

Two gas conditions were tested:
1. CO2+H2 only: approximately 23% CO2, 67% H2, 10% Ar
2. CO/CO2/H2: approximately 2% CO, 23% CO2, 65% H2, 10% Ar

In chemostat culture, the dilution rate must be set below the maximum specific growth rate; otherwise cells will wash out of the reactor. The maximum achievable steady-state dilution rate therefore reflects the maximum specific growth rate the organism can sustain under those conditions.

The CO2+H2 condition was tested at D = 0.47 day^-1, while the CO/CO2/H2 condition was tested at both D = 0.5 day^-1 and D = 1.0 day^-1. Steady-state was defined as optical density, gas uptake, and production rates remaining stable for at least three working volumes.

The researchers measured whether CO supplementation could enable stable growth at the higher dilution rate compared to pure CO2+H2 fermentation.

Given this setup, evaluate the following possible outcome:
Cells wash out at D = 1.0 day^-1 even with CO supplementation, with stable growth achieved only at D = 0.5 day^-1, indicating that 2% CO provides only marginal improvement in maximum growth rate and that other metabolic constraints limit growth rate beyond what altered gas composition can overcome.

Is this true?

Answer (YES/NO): NO